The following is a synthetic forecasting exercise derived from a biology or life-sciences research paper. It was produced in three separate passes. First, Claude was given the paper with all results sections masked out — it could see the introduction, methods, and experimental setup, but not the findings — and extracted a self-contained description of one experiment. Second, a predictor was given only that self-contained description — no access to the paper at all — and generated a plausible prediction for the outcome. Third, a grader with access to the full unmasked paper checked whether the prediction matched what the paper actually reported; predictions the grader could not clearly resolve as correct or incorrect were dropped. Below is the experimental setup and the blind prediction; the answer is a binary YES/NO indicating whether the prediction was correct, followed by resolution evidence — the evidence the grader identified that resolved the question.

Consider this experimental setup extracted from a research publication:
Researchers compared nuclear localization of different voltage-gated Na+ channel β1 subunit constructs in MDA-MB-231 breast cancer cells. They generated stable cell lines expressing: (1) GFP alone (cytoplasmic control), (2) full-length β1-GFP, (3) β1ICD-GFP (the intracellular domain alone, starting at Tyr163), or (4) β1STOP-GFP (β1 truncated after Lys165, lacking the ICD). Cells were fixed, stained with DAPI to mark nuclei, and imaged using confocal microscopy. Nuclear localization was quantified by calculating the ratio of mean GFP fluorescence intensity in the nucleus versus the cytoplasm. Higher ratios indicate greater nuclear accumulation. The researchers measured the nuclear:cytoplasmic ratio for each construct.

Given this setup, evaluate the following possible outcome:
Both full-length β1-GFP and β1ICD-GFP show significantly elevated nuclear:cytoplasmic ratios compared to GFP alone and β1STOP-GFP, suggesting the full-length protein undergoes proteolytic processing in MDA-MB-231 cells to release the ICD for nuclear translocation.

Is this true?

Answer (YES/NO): NO